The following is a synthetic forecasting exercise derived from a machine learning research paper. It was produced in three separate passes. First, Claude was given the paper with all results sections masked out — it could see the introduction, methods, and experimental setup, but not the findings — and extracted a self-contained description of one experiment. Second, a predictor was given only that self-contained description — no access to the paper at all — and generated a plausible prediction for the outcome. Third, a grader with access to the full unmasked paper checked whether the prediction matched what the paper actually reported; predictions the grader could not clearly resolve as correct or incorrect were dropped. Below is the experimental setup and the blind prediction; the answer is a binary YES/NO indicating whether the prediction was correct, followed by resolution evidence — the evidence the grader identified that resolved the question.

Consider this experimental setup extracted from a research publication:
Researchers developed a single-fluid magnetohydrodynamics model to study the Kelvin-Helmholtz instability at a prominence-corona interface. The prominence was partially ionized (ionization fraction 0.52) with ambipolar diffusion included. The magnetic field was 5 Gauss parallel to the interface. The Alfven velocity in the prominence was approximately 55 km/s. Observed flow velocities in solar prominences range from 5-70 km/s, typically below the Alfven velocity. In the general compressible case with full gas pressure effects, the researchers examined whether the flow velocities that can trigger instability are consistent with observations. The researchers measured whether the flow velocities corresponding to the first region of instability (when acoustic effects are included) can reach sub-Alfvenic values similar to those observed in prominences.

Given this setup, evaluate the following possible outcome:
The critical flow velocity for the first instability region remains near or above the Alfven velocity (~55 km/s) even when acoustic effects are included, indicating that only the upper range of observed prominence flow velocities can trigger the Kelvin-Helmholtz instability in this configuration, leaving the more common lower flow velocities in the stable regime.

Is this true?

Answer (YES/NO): YES